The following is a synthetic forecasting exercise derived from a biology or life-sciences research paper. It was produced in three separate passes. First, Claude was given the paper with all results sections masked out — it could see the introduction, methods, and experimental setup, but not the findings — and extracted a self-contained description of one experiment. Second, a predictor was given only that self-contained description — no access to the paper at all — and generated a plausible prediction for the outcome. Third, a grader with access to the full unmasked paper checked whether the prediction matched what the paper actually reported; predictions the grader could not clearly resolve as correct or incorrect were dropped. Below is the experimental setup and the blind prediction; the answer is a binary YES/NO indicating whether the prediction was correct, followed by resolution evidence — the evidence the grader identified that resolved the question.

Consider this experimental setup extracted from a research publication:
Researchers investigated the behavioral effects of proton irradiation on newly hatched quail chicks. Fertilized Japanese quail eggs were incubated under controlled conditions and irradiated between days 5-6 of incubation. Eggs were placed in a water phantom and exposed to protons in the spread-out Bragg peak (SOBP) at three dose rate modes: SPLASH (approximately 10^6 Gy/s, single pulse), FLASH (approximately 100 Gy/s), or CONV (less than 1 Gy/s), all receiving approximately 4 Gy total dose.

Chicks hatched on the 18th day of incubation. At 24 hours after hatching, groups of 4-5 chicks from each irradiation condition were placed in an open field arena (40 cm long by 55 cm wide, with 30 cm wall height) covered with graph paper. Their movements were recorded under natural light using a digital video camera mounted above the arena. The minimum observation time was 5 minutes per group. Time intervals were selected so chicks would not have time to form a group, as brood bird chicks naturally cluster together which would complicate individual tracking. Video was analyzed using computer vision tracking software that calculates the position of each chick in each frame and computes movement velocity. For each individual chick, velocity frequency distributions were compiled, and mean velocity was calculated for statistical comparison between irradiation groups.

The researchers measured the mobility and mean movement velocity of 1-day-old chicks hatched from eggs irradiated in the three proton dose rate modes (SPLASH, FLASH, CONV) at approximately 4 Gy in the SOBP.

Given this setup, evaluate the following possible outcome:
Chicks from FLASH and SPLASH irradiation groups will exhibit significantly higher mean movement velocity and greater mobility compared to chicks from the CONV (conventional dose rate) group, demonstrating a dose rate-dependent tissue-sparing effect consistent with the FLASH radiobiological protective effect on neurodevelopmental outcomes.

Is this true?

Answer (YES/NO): YES